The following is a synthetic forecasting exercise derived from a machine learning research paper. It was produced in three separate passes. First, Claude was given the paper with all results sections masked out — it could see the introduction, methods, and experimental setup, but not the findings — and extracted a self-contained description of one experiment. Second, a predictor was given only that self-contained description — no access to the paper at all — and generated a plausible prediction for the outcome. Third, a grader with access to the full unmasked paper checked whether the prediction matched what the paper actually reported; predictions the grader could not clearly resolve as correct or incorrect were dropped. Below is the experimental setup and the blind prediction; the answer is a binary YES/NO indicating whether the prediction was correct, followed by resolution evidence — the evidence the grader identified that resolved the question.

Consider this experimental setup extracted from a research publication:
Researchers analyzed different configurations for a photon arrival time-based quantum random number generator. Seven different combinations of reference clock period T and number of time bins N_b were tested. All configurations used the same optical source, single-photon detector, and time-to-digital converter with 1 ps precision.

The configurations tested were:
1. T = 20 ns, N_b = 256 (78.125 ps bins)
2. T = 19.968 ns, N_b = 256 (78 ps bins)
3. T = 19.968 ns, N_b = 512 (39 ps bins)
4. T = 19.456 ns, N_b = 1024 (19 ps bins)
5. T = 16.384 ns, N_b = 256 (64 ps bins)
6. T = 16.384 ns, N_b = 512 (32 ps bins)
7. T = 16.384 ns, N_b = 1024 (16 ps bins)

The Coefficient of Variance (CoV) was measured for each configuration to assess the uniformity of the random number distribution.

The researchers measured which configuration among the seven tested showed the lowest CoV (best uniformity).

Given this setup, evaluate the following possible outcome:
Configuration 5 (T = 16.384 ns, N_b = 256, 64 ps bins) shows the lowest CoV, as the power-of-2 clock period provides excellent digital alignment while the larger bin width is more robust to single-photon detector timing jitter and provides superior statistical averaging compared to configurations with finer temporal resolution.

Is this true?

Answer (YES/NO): YES